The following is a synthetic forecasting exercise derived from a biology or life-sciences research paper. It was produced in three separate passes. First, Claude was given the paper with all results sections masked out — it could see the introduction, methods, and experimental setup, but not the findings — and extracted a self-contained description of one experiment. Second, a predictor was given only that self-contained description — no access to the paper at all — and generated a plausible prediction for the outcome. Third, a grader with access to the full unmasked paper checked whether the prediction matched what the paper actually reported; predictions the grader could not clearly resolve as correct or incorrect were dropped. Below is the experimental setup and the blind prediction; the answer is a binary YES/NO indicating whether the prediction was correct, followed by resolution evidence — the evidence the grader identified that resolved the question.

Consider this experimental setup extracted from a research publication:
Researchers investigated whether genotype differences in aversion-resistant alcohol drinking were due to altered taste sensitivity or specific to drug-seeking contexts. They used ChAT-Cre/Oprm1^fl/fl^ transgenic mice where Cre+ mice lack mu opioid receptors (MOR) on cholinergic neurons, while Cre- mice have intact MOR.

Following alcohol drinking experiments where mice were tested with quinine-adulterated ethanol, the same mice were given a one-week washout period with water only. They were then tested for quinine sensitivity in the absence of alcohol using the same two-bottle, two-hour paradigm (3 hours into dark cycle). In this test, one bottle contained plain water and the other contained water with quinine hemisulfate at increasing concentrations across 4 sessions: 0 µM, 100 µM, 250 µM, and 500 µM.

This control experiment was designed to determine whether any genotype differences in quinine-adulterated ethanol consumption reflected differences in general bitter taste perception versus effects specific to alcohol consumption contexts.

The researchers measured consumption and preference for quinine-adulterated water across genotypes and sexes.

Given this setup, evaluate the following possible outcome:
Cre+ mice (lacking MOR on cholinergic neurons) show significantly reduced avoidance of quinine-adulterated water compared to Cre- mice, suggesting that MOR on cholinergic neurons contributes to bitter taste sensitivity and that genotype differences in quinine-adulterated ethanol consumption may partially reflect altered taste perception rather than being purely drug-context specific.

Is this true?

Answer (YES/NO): NO